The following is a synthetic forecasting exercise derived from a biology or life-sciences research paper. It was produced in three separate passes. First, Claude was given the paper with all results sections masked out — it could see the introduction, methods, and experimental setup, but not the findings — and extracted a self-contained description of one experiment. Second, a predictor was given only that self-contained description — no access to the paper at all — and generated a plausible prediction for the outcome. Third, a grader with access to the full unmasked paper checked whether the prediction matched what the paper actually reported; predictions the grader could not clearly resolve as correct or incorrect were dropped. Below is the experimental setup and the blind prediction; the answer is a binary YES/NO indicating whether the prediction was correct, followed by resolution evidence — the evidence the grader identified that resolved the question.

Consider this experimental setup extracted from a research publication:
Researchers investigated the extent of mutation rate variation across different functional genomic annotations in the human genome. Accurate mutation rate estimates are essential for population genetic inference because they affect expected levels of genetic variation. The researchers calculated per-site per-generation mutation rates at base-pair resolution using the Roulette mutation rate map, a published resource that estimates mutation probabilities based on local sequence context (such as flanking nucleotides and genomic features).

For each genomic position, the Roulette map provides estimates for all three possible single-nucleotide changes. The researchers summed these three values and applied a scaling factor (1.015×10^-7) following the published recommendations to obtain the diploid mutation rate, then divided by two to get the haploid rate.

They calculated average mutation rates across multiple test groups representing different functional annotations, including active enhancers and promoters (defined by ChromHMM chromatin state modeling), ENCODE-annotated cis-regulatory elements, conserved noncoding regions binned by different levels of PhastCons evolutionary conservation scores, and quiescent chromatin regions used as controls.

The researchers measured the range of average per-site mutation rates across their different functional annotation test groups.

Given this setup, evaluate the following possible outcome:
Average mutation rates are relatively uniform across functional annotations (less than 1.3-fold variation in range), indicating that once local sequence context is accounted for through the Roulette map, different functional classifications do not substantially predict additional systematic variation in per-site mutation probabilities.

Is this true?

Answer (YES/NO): NO